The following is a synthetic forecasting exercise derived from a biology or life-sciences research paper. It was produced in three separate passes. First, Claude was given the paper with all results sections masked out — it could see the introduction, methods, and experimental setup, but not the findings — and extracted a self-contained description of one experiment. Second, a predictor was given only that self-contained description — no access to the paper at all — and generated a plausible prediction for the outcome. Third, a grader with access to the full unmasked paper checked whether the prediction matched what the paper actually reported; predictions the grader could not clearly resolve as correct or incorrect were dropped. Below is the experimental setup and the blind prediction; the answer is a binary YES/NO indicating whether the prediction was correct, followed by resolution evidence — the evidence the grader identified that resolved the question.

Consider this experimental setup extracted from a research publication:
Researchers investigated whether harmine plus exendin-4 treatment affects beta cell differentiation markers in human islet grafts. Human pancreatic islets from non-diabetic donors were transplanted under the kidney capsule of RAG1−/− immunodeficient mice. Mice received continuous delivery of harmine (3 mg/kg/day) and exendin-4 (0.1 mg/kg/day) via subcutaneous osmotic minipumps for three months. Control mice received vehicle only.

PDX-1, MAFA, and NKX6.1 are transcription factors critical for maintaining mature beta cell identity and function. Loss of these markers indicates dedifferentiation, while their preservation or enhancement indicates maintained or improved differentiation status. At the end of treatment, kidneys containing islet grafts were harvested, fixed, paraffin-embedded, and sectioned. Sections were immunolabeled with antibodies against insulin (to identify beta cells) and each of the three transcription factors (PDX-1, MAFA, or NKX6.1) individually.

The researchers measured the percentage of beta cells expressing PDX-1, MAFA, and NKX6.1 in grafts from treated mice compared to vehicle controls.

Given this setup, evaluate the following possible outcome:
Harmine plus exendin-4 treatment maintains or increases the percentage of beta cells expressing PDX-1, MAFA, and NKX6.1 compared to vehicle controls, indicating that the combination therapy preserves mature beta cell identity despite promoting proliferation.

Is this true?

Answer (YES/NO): YES